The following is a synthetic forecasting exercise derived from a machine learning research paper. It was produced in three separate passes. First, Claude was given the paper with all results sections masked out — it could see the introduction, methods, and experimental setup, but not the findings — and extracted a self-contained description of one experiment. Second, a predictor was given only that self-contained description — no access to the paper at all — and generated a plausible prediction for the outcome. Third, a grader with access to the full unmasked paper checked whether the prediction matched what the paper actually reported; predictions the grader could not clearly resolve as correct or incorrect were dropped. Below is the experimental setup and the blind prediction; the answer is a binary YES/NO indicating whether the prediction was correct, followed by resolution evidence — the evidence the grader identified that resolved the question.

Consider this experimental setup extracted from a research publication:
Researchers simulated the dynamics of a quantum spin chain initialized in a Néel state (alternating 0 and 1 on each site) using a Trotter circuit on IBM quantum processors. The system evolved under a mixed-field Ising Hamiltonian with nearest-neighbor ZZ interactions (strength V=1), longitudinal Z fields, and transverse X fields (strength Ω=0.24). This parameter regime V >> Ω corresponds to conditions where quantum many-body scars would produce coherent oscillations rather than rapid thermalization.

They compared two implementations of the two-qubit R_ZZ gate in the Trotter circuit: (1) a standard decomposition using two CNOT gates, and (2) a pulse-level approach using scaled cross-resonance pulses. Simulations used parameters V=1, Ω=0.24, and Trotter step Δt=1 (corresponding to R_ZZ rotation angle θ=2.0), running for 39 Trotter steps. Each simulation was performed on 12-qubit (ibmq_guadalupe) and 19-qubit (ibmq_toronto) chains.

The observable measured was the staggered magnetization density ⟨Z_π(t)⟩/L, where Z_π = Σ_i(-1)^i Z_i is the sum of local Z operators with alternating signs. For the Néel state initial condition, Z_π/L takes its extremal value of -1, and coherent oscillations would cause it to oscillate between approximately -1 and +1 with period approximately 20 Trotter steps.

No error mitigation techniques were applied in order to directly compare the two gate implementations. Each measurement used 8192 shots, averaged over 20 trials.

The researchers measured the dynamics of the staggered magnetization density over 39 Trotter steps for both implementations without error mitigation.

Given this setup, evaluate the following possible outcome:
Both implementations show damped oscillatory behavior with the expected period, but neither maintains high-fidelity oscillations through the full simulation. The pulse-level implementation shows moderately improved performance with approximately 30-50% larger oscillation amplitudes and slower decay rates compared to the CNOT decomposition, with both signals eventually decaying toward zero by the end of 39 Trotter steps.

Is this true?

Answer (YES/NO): NO